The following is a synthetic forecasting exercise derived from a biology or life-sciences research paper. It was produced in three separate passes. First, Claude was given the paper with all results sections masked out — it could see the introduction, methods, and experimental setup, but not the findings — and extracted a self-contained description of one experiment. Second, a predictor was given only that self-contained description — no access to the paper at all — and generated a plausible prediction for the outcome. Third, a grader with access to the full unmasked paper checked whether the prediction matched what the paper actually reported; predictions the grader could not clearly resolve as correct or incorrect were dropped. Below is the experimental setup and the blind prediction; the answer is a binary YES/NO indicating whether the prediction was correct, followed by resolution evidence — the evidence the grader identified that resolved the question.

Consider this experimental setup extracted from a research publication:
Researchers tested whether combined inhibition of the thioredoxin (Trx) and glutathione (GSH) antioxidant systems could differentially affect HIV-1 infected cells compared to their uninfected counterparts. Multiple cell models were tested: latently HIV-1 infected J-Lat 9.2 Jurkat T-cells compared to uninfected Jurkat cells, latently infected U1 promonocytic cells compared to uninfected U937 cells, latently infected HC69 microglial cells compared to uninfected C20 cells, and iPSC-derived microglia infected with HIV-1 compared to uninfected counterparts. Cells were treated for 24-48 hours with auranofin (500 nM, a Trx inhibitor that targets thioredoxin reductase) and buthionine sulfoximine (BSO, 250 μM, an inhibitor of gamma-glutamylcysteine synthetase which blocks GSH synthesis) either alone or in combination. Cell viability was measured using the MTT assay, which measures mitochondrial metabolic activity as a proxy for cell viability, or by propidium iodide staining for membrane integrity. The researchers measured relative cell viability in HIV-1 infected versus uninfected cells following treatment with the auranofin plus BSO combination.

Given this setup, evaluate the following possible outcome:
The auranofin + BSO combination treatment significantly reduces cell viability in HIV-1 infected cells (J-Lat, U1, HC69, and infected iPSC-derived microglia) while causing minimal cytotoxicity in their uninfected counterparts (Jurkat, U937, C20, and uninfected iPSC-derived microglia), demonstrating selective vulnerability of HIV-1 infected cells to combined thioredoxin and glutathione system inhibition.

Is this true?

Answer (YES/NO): NO